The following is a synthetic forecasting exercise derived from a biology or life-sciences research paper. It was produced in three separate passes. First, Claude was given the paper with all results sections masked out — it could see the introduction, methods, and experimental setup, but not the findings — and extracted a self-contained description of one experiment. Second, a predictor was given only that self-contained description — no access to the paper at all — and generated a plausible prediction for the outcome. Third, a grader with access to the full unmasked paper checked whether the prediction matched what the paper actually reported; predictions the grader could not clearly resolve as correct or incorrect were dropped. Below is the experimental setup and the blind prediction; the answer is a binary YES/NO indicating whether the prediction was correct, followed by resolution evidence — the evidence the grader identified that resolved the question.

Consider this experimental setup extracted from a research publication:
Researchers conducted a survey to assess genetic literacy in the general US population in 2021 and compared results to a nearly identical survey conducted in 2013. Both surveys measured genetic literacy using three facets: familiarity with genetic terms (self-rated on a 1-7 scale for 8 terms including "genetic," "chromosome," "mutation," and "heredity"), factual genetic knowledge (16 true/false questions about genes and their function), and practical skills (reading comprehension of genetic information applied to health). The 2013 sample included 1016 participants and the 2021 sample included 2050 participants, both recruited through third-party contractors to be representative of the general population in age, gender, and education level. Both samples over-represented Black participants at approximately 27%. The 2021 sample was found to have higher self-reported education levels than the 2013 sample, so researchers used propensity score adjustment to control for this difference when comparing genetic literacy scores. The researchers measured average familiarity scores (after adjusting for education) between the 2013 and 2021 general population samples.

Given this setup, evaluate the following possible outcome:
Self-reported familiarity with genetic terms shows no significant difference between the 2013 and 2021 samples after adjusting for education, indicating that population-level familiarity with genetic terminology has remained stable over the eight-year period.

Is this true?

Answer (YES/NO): NO